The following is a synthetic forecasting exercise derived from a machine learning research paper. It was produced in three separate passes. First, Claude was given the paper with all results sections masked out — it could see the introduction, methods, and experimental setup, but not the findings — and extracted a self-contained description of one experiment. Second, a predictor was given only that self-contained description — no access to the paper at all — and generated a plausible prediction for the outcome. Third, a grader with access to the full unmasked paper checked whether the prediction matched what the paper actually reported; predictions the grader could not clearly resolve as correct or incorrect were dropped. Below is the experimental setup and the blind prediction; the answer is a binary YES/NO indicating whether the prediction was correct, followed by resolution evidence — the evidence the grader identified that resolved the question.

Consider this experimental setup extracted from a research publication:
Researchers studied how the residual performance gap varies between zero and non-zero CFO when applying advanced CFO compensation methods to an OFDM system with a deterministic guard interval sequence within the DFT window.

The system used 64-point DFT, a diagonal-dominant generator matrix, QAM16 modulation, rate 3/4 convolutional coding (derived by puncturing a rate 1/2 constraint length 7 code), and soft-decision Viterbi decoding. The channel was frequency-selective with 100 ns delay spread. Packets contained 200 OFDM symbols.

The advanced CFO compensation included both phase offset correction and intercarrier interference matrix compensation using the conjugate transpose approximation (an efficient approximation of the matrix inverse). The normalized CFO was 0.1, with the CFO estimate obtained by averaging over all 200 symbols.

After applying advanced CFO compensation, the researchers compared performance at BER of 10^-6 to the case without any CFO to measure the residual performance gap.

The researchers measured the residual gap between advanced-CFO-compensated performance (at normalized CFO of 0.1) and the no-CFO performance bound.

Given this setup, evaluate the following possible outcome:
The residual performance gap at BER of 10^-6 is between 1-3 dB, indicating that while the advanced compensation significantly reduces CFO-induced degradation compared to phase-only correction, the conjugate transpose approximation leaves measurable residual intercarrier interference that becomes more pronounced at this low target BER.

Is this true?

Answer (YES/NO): NO